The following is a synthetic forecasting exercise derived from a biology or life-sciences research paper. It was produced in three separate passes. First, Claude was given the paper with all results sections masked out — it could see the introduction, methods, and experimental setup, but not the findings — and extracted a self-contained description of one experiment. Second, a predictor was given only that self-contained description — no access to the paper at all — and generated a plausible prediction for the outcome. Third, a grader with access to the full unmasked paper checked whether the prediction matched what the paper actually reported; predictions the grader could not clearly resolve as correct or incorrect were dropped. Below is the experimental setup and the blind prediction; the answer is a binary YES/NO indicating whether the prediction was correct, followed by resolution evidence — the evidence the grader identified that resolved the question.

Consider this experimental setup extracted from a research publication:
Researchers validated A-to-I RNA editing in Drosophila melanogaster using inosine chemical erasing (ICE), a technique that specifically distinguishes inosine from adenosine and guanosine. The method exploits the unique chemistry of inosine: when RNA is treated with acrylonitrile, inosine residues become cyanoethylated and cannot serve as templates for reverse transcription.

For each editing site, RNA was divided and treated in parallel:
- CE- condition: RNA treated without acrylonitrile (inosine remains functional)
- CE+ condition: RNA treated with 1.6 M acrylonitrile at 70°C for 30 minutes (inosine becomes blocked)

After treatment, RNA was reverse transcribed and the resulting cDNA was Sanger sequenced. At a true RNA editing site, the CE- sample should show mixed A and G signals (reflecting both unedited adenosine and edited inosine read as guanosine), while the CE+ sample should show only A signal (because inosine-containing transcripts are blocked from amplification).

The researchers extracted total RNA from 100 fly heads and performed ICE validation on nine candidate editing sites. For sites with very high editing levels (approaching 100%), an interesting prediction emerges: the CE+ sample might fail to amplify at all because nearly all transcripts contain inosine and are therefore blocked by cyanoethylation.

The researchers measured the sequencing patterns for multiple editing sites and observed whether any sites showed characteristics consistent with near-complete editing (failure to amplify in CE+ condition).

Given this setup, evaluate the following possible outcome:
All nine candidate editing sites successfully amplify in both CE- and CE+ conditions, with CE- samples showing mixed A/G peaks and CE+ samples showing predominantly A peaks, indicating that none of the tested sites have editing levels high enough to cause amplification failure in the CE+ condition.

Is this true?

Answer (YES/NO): NO